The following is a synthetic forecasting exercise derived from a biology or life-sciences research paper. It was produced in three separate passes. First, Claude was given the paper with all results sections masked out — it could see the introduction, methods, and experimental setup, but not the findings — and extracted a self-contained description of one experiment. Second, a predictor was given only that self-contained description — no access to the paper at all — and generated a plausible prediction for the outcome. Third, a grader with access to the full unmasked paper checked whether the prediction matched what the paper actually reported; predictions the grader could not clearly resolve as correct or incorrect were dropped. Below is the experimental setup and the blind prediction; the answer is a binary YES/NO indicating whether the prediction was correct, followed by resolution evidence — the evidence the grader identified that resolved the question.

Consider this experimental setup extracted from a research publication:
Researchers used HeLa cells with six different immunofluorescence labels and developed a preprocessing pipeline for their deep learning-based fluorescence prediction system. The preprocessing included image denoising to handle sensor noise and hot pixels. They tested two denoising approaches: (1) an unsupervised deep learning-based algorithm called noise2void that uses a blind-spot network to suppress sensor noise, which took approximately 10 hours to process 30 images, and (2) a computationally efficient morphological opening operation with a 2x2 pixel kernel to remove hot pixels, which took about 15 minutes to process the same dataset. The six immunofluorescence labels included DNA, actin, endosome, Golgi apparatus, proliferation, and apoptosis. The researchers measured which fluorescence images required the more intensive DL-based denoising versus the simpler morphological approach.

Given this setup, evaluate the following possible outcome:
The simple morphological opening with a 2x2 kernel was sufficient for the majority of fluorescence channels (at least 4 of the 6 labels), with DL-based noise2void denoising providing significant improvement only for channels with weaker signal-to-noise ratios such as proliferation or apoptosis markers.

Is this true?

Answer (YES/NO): NO